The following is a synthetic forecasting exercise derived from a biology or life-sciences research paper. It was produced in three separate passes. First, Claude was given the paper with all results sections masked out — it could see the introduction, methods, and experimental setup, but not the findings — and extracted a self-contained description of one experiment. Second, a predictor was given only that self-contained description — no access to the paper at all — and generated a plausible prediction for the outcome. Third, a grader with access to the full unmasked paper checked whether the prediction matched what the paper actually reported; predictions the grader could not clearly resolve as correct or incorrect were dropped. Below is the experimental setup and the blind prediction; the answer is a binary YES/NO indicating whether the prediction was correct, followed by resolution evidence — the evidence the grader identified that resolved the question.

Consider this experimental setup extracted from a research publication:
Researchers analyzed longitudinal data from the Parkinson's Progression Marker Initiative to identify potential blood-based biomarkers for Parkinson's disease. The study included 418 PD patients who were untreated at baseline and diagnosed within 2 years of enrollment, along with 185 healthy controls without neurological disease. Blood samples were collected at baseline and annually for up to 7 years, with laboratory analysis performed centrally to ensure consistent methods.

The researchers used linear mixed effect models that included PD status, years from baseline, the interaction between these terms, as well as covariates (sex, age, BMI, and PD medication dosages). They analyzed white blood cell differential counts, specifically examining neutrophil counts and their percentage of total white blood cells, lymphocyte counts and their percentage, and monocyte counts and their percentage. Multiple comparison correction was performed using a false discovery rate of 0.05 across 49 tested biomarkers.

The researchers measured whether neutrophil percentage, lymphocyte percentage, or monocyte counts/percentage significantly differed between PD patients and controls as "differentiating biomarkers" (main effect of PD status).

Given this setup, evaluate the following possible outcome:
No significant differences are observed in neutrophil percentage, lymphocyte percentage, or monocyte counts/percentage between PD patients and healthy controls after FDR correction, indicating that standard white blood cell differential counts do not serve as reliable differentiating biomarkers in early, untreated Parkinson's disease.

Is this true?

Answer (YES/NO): NO